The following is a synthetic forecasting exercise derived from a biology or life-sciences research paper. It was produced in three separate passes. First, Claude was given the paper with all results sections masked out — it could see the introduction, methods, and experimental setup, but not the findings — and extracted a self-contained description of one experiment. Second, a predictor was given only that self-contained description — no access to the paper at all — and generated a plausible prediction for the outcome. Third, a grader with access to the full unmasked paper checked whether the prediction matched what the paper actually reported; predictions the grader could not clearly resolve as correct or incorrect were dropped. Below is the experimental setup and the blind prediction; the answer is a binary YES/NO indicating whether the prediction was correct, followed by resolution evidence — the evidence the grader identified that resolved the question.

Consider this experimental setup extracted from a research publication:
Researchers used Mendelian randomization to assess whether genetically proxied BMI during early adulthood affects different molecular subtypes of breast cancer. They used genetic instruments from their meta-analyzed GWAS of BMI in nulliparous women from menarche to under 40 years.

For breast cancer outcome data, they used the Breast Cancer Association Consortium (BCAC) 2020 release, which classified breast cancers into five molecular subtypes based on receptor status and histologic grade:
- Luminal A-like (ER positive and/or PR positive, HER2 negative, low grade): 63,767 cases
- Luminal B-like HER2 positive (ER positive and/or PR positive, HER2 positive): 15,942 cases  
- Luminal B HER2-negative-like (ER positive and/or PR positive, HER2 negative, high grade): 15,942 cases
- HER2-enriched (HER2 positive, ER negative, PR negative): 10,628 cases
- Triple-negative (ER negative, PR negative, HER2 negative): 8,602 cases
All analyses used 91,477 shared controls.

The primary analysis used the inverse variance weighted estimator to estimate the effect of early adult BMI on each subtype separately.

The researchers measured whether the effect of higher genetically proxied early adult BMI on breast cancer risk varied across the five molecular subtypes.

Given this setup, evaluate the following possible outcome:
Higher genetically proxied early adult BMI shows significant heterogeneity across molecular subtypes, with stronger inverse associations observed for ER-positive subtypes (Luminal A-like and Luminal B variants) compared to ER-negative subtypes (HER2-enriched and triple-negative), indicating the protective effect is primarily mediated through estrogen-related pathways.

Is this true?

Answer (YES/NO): NO